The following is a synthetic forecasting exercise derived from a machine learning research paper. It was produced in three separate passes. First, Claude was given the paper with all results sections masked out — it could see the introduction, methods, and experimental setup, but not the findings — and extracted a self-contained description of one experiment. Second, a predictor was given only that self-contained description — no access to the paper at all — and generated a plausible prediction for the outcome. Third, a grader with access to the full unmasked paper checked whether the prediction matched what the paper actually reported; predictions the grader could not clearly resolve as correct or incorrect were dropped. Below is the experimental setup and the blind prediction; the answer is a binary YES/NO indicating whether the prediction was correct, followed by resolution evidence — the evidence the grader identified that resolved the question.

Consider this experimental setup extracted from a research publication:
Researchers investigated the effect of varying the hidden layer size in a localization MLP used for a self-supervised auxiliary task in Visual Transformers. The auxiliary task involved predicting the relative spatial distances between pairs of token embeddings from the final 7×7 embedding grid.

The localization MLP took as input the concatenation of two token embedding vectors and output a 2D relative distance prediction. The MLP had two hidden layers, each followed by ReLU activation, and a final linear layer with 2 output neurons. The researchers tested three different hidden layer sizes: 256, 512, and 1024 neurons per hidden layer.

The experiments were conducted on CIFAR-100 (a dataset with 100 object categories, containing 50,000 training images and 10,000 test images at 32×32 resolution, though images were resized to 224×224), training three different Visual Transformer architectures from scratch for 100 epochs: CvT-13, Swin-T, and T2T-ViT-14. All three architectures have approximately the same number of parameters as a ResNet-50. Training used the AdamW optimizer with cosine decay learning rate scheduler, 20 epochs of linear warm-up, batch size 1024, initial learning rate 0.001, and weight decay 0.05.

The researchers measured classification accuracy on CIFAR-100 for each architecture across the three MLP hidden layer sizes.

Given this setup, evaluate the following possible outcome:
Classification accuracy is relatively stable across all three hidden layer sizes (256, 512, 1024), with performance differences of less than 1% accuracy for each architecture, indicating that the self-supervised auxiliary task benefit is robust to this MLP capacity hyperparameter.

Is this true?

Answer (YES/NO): NO